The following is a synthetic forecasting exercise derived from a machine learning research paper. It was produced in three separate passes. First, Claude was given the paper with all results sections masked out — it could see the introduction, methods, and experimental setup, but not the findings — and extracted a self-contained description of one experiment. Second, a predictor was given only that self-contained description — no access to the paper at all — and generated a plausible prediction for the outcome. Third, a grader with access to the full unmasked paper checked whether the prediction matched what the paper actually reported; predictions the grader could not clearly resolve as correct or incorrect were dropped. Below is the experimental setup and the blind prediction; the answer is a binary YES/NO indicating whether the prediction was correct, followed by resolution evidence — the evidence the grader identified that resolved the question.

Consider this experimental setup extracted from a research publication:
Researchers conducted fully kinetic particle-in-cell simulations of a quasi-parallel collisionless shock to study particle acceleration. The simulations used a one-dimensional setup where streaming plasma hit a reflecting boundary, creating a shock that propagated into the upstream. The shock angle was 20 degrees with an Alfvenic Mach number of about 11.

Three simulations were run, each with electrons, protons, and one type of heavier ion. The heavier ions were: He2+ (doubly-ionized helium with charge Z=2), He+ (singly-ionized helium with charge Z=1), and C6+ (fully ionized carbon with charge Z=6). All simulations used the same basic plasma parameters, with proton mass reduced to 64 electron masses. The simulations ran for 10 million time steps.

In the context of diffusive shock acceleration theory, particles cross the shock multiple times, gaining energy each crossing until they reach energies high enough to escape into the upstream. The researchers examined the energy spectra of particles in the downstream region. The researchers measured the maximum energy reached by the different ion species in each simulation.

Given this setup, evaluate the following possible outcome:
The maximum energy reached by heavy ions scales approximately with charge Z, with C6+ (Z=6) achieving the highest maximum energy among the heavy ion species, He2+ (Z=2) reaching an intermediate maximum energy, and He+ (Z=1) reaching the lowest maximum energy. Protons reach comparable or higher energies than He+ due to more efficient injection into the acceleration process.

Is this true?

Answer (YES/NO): YES